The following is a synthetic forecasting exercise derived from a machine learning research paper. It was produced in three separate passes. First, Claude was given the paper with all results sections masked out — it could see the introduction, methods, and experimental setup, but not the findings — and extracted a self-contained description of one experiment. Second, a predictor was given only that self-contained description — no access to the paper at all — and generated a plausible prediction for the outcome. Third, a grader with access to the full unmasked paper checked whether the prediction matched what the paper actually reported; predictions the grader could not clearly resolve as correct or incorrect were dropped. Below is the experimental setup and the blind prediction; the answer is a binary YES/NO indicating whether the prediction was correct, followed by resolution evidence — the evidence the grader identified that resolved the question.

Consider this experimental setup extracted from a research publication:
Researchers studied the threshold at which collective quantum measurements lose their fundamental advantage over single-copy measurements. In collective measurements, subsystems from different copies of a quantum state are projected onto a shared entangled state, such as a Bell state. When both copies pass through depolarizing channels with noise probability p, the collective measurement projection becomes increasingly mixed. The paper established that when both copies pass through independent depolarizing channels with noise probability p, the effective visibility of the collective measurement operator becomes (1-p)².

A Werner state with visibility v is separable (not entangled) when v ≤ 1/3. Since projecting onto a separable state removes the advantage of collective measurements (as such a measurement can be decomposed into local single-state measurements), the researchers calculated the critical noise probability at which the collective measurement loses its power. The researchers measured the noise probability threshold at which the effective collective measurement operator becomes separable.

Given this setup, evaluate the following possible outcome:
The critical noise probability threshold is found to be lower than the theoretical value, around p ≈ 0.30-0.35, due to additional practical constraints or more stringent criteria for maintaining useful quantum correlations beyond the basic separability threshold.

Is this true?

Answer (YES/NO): NO